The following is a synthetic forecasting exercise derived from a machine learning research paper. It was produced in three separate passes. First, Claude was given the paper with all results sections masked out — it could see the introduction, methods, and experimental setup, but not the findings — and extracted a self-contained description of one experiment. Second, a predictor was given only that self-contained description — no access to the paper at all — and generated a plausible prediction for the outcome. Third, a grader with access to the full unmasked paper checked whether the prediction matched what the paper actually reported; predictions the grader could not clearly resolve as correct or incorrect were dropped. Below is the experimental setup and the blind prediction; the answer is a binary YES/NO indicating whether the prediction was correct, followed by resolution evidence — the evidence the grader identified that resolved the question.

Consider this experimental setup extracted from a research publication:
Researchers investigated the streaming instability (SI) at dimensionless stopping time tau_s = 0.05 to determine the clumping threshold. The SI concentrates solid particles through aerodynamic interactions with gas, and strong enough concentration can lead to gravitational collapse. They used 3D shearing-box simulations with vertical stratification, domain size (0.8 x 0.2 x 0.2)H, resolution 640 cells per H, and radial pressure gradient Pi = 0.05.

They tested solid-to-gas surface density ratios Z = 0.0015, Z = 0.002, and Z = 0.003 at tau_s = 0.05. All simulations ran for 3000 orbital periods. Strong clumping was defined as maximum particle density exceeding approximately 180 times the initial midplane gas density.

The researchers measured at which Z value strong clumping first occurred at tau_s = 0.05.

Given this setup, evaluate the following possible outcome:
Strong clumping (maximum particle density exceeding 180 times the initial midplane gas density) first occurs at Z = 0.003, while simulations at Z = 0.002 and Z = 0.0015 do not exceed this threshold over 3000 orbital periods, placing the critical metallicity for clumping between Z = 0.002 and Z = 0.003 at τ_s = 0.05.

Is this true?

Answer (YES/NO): YES